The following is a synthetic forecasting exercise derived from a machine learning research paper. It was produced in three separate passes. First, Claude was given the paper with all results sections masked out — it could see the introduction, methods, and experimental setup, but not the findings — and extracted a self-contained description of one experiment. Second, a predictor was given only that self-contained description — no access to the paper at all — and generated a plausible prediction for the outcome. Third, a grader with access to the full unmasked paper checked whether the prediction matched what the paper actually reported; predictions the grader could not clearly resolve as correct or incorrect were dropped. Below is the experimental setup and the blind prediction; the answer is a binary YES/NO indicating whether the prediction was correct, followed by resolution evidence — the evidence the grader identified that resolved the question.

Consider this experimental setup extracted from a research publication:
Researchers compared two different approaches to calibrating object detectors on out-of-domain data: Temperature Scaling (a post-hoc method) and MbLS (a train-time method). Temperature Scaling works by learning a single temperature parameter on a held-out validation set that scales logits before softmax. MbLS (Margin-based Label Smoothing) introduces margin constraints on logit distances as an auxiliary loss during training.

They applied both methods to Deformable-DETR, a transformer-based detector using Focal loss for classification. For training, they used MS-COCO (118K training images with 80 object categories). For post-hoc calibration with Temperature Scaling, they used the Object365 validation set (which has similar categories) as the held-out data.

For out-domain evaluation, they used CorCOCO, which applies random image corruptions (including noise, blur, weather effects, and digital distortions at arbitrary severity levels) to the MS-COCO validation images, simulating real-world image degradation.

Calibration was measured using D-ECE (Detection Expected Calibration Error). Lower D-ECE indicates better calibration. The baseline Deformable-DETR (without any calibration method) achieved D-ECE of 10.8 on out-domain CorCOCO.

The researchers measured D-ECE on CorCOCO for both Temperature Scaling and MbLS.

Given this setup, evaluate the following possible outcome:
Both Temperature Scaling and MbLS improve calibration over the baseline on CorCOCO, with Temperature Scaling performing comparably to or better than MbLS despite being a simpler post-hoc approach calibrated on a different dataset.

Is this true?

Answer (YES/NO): NO